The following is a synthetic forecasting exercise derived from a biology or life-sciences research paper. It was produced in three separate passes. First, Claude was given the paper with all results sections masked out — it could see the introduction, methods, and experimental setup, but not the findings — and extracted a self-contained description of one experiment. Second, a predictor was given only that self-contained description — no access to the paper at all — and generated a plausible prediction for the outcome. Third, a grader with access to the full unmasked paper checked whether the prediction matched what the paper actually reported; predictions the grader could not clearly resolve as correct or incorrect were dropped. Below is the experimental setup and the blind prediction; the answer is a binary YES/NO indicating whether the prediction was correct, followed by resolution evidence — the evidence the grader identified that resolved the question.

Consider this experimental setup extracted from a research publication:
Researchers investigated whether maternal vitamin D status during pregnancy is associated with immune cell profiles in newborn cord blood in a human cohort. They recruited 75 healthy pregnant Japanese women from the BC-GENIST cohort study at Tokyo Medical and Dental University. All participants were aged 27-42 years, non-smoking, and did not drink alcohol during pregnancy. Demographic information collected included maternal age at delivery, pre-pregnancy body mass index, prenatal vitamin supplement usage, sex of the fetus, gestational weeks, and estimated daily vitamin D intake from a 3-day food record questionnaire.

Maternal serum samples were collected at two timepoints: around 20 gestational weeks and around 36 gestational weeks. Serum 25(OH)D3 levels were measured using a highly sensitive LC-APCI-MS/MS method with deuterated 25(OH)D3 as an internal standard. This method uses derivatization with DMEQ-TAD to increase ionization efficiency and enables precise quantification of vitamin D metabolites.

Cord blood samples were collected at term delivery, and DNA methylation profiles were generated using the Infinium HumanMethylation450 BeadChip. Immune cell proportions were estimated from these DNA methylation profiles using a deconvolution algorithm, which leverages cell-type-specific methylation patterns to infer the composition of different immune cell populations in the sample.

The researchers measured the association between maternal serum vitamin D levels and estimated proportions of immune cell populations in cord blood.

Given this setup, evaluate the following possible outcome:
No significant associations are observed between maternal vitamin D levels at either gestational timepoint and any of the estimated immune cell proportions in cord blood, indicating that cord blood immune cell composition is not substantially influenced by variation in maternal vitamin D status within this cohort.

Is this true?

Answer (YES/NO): NO